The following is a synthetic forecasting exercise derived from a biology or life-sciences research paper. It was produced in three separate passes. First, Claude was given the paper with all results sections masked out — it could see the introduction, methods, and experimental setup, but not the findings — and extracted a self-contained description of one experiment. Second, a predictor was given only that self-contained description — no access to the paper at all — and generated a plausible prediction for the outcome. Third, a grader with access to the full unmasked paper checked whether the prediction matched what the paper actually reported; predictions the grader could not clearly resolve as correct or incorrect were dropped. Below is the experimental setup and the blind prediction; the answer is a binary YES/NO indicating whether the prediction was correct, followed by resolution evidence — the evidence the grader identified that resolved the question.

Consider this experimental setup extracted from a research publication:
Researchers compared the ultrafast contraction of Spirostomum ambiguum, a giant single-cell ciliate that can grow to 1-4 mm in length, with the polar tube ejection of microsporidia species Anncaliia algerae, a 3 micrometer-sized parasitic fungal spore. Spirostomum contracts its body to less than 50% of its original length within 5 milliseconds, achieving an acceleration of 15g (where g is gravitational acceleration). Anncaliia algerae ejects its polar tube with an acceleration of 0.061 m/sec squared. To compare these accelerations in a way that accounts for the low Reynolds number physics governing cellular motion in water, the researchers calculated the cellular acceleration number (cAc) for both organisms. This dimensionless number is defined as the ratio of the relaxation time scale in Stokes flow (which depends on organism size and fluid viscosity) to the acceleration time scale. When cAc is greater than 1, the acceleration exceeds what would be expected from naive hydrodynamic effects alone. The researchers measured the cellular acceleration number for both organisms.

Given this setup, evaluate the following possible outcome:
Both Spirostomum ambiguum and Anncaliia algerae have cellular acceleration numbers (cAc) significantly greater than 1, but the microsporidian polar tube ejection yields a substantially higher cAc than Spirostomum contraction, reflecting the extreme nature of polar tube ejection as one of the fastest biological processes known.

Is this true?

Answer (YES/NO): NO